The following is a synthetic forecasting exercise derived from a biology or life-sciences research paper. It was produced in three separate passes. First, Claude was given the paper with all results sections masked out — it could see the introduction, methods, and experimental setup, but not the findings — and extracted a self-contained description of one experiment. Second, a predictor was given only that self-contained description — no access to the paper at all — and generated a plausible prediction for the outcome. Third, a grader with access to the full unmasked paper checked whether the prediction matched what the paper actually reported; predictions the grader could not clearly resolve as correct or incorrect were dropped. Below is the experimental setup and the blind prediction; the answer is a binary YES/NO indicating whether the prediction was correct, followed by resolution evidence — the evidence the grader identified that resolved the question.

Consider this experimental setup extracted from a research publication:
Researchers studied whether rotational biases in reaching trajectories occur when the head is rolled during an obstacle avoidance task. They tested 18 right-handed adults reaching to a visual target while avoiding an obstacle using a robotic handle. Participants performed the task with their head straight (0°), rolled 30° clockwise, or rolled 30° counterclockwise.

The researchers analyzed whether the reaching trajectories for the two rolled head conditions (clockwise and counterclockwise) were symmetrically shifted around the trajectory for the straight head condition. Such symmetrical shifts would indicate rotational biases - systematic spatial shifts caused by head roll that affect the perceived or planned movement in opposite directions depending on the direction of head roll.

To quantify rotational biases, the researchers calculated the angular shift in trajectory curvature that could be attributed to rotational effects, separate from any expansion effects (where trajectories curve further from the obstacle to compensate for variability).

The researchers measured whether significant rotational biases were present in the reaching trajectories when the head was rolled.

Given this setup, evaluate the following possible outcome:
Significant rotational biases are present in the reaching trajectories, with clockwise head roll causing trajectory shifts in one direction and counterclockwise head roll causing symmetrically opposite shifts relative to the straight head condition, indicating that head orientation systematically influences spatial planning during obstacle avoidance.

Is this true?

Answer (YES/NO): NO